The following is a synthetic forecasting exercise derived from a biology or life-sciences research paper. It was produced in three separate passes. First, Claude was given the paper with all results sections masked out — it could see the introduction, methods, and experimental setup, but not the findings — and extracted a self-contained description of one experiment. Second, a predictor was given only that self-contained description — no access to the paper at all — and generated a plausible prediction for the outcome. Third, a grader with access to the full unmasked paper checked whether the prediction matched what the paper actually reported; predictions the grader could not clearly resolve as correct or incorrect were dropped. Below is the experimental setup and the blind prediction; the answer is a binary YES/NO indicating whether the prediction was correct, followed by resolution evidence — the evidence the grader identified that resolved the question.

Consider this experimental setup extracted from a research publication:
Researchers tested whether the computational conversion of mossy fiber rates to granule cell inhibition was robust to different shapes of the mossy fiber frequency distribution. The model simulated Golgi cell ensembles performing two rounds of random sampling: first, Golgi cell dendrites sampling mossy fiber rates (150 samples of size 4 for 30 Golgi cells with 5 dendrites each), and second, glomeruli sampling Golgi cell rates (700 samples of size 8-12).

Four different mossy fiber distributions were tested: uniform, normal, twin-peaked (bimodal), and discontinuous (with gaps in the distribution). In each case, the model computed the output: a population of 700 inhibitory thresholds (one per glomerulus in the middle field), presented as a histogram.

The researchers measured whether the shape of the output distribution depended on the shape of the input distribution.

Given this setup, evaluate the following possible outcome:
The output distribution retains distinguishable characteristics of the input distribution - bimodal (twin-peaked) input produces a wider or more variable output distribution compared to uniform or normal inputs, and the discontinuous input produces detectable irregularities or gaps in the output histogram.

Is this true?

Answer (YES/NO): NO